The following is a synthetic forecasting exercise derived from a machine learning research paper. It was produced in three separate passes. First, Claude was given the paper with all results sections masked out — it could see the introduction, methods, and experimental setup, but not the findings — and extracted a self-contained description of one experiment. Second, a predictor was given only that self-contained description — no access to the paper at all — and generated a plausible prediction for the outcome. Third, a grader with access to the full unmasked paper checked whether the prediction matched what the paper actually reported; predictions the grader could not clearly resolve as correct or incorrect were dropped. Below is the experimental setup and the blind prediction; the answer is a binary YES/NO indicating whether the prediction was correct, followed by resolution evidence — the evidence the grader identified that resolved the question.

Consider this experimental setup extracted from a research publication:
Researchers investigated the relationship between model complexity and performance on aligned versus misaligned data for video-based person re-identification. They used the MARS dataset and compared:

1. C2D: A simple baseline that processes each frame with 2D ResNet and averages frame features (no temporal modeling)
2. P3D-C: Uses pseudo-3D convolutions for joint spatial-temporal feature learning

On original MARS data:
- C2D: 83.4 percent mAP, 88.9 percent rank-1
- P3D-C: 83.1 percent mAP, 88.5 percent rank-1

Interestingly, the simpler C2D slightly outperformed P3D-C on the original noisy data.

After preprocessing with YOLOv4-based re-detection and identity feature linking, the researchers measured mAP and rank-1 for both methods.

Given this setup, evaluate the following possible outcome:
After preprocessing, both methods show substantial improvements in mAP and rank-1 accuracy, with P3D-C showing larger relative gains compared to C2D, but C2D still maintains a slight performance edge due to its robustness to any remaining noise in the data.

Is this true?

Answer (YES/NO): NO